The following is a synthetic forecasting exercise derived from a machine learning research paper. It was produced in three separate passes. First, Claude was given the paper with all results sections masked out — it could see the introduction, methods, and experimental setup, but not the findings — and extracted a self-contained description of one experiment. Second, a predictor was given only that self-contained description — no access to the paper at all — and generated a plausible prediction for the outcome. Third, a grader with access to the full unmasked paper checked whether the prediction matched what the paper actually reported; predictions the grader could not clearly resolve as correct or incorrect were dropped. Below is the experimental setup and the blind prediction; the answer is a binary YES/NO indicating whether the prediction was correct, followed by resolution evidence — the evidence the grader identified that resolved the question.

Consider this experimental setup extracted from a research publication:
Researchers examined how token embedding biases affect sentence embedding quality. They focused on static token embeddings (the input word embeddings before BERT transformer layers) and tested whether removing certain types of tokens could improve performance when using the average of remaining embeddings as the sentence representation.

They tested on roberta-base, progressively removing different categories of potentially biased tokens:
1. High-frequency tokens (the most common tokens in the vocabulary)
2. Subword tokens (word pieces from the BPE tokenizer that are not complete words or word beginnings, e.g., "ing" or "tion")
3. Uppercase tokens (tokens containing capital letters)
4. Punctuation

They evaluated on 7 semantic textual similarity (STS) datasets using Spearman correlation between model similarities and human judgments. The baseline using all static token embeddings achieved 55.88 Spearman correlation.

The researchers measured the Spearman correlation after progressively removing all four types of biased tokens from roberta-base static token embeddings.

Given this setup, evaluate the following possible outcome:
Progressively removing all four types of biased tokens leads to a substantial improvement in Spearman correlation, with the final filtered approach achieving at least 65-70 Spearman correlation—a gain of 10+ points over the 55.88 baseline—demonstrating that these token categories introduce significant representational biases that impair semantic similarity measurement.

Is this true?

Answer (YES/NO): YES